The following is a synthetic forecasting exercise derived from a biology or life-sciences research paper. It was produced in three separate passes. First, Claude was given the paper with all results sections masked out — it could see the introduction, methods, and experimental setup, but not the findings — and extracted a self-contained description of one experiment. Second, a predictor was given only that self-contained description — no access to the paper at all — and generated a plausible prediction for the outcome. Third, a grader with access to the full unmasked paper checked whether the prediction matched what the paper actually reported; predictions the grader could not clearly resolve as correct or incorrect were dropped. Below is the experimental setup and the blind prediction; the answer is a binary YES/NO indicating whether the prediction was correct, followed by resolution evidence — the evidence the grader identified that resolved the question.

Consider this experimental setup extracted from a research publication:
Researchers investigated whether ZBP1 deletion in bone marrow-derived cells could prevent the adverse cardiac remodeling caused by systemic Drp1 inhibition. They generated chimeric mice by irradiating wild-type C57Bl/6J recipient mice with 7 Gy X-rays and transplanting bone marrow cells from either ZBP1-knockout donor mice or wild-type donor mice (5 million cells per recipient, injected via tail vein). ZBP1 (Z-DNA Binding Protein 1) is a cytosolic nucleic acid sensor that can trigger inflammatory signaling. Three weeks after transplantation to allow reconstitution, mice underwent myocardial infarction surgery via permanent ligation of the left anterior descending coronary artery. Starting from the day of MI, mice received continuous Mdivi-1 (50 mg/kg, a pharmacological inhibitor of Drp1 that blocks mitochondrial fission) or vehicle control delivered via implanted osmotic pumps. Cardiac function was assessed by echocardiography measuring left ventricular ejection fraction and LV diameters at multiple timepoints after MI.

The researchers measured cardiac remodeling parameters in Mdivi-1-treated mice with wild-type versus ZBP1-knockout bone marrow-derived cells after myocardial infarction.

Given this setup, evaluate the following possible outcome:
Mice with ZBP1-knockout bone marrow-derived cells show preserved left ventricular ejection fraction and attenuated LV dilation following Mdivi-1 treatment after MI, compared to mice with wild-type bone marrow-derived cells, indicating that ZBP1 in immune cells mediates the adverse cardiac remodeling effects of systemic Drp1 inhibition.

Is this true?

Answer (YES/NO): YES